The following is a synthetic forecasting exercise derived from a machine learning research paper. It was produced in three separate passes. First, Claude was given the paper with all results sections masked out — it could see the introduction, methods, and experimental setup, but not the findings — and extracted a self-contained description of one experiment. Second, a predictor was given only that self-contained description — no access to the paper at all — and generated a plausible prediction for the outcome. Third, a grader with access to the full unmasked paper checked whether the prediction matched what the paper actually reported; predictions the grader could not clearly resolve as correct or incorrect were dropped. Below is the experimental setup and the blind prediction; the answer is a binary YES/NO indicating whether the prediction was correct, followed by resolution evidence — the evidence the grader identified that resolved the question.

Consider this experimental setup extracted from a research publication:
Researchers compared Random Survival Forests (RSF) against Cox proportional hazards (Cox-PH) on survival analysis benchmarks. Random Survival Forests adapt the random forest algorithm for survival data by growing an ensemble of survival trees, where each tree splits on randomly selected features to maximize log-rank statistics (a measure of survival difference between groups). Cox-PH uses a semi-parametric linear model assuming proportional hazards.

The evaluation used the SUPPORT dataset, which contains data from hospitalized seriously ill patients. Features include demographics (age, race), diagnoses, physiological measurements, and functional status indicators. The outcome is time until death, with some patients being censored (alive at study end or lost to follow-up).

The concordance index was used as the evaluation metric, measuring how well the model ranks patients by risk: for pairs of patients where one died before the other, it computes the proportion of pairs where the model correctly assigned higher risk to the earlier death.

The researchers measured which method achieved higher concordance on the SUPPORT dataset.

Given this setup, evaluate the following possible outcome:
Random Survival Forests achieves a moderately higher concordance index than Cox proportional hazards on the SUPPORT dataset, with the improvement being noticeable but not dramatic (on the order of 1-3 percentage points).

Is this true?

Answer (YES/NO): NO